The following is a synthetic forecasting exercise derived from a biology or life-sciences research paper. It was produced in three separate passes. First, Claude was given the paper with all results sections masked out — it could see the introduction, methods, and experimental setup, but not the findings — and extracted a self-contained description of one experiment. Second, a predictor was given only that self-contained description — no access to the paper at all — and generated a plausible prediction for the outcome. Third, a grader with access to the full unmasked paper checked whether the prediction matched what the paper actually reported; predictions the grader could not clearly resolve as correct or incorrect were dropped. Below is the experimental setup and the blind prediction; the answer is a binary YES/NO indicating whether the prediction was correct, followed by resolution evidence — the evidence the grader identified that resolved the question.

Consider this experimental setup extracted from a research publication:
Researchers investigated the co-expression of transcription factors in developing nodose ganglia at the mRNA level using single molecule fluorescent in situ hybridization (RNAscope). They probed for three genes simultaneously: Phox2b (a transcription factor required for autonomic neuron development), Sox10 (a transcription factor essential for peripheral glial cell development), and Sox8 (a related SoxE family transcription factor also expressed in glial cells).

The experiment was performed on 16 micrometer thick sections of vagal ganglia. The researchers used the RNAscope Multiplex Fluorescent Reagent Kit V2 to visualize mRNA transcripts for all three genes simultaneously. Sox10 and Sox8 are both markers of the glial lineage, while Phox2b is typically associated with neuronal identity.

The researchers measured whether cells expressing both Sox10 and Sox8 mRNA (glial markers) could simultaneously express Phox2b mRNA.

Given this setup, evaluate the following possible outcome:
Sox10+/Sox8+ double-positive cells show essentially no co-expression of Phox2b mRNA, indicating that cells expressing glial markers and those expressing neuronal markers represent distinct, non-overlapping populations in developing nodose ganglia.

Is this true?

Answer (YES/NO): NO